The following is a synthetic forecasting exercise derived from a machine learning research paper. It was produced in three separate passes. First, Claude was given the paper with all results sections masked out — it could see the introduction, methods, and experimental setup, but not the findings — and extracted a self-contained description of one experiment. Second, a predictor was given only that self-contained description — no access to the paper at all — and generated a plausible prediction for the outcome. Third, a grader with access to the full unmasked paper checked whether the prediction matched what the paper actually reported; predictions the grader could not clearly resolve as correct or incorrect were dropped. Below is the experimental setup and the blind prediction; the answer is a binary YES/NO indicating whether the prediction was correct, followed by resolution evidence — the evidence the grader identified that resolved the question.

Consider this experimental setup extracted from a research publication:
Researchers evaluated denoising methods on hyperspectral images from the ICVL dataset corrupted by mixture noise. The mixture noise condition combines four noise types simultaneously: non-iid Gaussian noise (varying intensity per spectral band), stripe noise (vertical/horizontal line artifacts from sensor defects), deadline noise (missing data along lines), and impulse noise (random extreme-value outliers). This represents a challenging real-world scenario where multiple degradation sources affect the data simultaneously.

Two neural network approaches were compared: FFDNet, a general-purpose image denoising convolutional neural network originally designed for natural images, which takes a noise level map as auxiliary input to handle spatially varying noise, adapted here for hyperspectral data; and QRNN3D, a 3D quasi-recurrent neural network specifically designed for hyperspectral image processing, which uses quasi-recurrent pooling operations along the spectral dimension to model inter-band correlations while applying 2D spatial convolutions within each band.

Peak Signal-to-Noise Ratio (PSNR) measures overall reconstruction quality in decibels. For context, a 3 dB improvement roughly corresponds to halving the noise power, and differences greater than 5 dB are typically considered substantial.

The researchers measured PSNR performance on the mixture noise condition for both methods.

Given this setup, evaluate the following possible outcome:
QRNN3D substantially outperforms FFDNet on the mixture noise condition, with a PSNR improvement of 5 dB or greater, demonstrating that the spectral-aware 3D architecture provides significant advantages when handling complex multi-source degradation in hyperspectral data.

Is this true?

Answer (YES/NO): YES